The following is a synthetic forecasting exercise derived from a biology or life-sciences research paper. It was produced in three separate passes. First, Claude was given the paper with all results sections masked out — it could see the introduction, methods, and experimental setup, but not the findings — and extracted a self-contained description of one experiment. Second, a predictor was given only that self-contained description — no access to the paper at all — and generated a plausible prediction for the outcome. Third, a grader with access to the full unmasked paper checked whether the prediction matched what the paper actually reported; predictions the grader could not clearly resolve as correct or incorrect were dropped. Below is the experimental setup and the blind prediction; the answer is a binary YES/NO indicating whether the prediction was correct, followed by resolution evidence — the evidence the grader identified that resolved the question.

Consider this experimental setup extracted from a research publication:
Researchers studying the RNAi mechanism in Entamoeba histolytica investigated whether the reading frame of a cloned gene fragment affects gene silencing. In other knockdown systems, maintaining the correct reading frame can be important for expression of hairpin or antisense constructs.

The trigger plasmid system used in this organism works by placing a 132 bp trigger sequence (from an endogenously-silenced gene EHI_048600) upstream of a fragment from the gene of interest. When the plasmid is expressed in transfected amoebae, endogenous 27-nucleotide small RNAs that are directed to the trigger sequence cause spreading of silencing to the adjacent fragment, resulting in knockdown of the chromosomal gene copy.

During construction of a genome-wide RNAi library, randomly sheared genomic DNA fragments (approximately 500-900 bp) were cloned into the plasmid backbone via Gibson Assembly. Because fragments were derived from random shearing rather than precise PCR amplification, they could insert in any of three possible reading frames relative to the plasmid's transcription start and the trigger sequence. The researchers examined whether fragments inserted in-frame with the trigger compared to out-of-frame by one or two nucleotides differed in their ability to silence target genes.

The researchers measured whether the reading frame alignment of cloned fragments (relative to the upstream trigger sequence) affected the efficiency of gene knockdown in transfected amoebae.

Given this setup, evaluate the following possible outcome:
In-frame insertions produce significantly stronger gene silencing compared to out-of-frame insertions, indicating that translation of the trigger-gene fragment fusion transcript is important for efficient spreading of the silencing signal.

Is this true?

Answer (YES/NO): NO